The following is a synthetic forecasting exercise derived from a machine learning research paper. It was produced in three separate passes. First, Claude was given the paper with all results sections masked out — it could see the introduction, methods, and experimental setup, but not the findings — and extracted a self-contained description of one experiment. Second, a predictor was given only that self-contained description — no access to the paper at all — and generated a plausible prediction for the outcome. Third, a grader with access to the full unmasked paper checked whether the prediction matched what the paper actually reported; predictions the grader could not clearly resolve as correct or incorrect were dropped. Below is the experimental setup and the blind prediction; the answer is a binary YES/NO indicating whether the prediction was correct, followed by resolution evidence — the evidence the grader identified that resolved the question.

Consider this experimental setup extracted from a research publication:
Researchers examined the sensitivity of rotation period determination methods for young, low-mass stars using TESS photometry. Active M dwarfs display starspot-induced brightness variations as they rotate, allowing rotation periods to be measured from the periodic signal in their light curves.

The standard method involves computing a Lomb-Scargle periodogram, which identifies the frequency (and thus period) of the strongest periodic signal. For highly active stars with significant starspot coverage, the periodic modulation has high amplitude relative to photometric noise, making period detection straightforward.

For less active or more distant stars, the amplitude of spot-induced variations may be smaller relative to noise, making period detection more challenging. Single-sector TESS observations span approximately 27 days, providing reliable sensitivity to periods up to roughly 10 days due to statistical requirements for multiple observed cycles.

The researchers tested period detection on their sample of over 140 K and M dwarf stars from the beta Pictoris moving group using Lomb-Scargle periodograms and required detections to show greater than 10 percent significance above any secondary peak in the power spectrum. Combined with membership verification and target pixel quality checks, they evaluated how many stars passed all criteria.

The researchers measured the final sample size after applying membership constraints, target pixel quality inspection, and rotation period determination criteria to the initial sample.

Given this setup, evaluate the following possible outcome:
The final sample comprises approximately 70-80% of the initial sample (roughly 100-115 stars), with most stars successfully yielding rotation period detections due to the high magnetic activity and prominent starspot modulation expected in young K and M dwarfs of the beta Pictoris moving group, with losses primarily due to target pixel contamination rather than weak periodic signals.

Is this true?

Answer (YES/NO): NO